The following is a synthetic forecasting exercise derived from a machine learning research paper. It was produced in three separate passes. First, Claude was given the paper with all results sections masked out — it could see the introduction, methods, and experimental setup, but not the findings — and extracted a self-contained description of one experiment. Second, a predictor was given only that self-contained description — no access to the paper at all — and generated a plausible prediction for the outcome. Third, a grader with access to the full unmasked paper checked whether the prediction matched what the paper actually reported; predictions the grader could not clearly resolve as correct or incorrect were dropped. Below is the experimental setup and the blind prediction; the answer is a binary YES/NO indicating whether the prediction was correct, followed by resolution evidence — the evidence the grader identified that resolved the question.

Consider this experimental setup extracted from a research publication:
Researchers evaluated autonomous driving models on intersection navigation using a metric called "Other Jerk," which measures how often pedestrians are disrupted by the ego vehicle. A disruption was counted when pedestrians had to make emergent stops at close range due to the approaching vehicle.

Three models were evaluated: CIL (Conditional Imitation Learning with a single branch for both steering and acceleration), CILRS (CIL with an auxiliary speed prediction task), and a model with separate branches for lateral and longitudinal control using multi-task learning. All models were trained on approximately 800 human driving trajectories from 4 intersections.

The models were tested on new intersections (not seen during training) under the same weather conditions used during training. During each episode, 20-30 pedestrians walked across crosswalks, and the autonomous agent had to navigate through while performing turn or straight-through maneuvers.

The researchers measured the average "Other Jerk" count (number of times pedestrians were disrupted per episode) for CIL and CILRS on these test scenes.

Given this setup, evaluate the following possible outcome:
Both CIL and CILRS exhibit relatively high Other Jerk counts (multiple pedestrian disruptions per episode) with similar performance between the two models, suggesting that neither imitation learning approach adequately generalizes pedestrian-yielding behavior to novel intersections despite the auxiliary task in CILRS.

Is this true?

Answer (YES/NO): NO